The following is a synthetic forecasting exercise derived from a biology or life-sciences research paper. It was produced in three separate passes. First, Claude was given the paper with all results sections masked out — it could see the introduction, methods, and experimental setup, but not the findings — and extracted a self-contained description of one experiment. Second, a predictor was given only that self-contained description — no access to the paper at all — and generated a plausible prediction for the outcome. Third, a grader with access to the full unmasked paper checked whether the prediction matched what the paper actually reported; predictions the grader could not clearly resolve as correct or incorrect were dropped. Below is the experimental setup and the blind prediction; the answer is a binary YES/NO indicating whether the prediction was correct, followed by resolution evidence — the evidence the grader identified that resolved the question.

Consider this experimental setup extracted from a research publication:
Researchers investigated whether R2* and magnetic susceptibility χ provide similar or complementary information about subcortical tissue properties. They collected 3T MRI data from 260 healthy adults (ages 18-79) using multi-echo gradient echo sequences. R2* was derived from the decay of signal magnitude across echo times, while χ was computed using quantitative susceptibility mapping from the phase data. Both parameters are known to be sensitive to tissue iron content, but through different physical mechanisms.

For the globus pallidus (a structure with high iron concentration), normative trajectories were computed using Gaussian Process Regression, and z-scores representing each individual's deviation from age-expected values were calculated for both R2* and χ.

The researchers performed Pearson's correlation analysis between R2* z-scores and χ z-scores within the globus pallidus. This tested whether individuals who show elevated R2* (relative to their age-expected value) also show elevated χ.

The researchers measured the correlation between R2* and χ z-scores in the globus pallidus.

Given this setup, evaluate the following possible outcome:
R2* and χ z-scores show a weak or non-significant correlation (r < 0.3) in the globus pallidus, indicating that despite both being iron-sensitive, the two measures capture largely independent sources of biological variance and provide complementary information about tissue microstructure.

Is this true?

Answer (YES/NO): NO